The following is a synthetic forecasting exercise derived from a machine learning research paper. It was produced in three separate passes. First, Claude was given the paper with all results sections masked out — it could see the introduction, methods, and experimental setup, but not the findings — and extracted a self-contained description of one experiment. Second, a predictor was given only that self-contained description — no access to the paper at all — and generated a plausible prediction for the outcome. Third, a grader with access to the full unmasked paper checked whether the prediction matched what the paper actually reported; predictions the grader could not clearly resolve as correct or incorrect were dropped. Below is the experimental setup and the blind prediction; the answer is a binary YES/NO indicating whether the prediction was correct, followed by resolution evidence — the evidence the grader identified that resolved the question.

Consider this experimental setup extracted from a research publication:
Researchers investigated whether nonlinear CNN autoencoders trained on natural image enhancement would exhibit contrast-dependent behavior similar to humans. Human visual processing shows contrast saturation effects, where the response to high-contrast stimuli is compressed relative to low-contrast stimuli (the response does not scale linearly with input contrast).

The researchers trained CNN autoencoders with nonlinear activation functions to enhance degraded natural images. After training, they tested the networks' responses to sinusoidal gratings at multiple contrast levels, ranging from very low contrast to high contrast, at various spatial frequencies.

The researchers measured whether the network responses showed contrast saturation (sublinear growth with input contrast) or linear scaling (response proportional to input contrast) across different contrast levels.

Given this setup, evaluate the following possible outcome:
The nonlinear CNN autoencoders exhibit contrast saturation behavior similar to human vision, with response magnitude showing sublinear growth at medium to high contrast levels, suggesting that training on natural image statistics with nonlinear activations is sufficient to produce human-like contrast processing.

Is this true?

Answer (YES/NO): NO